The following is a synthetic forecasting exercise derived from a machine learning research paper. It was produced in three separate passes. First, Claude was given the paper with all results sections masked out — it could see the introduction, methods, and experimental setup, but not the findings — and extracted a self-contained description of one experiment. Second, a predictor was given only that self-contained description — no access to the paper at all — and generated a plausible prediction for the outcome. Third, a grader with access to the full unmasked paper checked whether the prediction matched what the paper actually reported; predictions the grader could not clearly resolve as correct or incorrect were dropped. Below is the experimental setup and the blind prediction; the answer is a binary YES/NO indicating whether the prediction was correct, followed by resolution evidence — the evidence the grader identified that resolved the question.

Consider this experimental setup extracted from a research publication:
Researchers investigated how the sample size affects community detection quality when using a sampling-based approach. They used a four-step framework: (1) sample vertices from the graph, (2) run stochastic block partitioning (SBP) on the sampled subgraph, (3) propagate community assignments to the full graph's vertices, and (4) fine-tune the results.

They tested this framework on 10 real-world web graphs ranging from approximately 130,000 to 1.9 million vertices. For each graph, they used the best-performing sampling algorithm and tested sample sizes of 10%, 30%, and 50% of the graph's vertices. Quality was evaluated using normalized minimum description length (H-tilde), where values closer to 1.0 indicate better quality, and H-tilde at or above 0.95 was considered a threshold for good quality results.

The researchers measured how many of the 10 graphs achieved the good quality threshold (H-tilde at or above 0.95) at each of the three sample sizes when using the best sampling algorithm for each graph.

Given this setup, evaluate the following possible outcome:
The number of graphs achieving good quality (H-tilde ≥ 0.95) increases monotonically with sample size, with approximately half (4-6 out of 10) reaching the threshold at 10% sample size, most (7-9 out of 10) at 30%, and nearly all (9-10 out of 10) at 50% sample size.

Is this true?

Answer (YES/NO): NO